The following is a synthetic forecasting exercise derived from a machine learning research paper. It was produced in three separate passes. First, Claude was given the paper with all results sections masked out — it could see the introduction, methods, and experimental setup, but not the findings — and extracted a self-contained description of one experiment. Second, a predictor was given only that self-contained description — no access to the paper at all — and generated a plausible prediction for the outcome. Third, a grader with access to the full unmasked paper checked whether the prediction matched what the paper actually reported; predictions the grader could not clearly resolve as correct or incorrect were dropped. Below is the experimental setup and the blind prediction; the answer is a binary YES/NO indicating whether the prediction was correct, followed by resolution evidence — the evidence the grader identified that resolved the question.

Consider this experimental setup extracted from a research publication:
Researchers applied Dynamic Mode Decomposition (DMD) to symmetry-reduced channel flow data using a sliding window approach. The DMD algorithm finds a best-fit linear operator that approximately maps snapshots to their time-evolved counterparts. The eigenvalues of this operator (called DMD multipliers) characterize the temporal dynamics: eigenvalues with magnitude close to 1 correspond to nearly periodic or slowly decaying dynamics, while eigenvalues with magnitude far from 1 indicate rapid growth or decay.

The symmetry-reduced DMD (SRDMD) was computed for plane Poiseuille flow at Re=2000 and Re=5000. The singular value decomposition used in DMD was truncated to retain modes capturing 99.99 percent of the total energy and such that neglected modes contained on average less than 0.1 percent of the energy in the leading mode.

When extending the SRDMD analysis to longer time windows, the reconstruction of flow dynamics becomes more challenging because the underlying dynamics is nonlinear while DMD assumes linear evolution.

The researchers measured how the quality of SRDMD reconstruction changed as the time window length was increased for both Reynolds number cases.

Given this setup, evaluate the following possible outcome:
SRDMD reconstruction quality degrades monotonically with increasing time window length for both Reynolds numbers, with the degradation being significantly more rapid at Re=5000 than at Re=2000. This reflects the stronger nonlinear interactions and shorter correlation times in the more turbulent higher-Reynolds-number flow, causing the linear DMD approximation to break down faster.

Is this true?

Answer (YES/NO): NO